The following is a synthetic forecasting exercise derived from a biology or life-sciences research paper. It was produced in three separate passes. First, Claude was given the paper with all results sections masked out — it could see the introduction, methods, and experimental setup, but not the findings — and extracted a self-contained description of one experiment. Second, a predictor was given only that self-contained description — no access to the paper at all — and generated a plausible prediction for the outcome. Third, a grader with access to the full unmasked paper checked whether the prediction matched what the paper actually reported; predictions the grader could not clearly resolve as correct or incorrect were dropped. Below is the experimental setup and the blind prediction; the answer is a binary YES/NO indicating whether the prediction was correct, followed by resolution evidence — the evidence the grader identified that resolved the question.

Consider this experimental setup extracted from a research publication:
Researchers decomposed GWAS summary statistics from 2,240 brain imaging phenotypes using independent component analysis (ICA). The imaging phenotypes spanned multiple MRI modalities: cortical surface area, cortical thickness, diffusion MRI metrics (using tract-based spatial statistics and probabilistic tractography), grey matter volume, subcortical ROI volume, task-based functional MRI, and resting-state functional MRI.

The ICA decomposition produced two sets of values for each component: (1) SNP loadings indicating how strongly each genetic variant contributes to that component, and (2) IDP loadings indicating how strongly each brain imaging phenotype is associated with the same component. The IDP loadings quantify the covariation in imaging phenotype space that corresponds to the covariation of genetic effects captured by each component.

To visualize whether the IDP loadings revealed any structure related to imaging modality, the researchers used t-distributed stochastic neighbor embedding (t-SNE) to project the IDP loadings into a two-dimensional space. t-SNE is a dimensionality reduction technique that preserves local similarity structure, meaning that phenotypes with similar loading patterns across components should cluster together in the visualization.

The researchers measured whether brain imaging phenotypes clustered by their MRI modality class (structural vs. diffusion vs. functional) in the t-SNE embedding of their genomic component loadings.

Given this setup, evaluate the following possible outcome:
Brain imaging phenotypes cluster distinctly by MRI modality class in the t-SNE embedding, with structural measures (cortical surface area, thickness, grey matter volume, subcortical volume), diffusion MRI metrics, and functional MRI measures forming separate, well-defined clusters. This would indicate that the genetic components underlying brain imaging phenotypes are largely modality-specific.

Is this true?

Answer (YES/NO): NO